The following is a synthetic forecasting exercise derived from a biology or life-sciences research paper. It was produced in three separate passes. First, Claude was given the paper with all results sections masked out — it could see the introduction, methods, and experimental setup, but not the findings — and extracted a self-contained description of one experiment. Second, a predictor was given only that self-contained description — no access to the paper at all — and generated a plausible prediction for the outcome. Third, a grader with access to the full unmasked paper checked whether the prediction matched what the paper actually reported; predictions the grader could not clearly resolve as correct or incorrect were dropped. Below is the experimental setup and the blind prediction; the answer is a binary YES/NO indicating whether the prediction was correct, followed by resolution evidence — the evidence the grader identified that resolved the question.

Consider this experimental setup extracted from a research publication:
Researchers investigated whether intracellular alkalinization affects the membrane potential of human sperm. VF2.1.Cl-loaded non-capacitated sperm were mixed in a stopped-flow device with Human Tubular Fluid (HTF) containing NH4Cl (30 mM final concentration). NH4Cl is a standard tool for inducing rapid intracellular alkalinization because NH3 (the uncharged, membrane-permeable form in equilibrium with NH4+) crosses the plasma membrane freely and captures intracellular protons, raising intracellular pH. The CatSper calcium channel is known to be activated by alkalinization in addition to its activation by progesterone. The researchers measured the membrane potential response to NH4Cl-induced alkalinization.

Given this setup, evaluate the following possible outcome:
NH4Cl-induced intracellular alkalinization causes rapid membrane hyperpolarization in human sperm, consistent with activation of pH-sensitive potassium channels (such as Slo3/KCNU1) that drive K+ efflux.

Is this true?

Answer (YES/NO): NO